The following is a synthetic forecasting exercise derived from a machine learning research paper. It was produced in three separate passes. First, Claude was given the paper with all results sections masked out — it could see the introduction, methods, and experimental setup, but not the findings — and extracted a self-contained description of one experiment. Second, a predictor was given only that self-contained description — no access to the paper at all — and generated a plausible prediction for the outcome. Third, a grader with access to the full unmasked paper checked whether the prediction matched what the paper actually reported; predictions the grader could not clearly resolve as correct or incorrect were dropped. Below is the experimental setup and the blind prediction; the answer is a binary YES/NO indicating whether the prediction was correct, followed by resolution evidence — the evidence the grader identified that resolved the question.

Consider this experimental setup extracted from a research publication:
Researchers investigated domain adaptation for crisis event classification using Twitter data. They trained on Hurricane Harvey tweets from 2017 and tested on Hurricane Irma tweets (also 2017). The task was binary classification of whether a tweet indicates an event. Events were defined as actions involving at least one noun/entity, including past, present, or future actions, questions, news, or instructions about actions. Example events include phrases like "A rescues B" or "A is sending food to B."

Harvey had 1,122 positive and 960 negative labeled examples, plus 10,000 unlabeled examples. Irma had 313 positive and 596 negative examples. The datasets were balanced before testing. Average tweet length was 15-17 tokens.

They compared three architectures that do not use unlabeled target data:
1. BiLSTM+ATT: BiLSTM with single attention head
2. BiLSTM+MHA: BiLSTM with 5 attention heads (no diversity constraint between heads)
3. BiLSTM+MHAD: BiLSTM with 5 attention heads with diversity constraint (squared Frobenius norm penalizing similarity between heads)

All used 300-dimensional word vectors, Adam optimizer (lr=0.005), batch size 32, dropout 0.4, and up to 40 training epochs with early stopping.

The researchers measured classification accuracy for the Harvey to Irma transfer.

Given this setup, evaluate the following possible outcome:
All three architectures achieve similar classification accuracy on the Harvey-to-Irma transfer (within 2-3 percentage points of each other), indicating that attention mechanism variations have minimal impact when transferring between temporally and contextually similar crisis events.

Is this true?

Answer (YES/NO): NO